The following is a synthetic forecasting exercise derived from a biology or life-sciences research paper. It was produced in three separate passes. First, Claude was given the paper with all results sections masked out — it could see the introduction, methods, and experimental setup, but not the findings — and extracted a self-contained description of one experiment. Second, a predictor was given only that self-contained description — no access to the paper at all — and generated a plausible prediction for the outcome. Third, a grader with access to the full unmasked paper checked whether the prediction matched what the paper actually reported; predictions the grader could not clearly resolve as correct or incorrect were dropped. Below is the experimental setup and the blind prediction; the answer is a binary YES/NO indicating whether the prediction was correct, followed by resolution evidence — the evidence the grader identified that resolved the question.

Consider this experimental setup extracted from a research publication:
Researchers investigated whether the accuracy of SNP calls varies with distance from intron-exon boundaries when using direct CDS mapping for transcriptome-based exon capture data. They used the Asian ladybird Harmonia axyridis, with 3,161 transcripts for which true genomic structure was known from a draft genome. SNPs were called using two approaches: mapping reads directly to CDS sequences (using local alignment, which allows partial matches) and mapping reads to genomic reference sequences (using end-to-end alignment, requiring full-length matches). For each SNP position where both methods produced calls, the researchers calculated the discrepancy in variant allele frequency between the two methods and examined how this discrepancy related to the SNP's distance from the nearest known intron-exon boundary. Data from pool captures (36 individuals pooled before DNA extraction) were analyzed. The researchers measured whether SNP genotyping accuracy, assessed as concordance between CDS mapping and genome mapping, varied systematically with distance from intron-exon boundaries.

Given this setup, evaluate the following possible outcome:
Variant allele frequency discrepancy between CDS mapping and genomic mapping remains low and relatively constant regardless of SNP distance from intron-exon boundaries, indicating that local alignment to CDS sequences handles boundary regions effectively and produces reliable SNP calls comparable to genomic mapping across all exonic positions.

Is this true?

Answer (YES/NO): NO